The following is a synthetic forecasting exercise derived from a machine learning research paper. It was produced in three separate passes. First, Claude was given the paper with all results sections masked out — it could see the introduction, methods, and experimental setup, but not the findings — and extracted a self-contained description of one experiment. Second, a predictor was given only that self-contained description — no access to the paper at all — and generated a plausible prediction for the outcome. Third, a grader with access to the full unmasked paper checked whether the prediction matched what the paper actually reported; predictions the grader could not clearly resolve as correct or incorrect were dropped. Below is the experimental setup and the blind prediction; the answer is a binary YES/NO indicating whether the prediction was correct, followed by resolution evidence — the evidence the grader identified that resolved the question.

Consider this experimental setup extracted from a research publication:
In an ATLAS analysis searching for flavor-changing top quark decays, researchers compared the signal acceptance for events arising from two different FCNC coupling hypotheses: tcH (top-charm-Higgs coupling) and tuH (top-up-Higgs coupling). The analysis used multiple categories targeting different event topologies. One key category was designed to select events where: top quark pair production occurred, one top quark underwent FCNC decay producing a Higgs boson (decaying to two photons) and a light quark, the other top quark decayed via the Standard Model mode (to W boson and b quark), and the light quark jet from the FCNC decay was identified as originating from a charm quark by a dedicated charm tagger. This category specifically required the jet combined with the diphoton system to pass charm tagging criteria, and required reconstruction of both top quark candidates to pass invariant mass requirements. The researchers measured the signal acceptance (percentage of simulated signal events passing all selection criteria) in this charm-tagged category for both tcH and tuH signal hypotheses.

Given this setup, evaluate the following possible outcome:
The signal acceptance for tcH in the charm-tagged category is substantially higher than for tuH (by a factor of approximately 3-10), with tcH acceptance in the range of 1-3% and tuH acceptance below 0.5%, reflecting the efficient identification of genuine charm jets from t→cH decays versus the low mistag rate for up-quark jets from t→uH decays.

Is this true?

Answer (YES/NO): NO